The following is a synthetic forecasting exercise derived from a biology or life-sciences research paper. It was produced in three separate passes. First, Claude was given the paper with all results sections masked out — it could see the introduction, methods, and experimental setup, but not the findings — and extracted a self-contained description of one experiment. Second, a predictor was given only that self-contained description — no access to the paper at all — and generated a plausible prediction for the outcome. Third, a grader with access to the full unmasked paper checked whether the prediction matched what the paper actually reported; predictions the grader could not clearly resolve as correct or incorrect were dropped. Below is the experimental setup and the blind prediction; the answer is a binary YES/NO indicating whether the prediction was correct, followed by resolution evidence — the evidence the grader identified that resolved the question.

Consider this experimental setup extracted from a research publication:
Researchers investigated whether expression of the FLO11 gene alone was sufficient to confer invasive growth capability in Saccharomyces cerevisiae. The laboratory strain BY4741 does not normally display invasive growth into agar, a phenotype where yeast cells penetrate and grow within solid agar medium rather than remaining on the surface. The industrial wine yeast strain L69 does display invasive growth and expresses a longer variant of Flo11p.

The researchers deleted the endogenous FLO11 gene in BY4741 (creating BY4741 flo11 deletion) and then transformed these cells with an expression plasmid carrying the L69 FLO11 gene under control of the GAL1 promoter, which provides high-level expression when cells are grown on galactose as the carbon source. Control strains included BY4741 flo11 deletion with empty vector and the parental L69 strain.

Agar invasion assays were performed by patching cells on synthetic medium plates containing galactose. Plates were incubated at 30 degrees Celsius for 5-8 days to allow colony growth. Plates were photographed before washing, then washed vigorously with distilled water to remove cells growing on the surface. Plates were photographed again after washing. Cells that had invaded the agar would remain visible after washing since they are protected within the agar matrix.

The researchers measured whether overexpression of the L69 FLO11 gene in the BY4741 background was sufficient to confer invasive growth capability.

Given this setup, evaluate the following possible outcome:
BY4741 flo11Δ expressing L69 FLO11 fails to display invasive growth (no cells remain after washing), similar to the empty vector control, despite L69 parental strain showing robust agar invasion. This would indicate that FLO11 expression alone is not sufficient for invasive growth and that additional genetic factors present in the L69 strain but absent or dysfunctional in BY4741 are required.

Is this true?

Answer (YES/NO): YES